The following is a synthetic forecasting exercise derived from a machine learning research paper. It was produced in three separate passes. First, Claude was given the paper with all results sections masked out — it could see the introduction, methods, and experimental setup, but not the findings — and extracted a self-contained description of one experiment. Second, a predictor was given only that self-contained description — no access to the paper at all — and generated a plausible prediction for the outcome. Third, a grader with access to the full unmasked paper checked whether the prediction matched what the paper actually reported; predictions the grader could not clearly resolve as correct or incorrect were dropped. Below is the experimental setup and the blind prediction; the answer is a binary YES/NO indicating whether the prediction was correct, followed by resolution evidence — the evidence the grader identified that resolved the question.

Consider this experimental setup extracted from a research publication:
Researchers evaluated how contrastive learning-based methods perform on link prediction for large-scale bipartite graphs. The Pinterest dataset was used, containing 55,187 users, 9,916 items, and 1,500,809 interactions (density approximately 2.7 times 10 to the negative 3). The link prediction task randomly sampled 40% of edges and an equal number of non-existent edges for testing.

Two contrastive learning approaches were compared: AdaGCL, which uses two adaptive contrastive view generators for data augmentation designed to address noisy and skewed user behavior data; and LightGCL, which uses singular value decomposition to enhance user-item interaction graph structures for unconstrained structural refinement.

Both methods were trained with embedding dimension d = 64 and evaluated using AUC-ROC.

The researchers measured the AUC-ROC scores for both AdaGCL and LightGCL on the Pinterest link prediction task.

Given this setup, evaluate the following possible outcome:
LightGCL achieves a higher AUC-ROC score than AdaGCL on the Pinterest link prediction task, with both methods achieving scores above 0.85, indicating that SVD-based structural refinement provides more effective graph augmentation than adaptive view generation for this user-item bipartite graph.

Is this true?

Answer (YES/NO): YES